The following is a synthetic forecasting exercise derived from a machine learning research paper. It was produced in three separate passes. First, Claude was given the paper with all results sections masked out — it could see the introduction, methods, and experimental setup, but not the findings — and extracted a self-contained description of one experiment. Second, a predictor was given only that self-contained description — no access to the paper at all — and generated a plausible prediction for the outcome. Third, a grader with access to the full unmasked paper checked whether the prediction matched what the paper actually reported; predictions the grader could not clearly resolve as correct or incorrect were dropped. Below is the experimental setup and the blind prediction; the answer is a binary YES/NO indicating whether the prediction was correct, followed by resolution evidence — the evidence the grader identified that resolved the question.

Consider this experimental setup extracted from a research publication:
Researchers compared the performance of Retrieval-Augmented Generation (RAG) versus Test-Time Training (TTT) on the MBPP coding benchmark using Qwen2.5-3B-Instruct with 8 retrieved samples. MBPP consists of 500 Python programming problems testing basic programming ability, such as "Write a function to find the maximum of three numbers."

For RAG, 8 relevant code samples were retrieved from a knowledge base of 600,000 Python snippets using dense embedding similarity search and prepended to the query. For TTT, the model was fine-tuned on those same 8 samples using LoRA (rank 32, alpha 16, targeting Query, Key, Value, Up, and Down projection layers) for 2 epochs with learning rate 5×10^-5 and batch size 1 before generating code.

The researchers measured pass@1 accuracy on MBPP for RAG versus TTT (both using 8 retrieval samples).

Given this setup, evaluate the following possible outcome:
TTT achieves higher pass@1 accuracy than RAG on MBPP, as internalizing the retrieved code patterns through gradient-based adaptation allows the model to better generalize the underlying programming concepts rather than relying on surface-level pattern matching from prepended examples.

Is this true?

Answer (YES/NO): YES